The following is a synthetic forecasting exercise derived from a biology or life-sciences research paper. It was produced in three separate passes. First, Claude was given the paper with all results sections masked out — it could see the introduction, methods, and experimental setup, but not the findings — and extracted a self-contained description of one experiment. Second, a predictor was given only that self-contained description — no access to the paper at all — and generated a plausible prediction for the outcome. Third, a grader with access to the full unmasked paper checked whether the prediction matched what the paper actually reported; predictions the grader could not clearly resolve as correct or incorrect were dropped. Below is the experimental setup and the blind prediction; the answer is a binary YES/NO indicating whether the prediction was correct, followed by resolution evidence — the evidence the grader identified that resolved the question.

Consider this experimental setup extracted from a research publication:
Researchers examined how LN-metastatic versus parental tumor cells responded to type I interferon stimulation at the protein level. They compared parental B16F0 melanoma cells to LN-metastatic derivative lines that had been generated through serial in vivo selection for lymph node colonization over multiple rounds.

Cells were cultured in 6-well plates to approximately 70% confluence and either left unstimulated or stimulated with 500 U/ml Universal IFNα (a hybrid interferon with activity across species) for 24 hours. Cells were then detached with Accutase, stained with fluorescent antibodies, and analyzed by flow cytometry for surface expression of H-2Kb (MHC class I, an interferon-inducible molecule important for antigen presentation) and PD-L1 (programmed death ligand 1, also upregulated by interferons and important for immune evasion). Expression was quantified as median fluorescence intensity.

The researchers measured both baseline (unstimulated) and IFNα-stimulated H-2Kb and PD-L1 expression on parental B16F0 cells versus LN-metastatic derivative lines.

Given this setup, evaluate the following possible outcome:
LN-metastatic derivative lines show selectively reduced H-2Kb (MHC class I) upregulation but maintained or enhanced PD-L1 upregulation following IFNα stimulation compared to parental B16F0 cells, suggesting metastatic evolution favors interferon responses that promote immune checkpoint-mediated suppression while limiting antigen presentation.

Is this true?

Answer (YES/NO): NO